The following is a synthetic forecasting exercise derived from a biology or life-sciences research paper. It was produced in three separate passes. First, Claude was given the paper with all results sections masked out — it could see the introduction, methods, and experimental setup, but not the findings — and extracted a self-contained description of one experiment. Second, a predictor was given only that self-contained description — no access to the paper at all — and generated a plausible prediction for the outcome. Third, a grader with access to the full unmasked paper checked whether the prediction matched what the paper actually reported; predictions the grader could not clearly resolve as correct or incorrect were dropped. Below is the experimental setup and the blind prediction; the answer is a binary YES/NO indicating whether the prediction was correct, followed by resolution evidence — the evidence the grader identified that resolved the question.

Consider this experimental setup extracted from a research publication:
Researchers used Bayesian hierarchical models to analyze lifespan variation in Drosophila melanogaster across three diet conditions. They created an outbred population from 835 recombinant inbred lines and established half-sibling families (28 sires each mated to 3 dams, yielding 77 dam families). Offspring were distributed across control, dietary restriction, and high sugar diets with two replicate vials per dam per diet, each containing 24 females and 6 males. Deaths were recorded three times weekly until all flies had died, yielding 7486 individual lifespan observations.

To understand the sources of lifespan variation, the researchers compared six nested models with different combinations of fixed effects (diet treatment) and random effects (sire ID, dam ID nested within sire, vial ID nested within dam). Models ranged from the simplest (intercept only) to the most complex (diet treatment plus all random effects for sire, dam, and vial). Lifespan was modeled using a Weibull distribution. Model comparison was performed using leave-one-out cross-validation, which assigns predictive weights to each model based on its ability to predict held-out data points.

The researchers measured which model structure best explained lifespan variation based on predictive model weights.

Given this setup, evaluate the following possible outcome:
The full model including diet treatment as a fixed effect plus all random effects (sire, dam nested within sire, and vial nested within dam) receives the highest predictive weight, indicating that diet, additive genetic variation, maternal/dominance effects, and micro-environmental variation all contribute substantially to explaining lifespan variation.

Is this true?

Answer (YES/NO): NO